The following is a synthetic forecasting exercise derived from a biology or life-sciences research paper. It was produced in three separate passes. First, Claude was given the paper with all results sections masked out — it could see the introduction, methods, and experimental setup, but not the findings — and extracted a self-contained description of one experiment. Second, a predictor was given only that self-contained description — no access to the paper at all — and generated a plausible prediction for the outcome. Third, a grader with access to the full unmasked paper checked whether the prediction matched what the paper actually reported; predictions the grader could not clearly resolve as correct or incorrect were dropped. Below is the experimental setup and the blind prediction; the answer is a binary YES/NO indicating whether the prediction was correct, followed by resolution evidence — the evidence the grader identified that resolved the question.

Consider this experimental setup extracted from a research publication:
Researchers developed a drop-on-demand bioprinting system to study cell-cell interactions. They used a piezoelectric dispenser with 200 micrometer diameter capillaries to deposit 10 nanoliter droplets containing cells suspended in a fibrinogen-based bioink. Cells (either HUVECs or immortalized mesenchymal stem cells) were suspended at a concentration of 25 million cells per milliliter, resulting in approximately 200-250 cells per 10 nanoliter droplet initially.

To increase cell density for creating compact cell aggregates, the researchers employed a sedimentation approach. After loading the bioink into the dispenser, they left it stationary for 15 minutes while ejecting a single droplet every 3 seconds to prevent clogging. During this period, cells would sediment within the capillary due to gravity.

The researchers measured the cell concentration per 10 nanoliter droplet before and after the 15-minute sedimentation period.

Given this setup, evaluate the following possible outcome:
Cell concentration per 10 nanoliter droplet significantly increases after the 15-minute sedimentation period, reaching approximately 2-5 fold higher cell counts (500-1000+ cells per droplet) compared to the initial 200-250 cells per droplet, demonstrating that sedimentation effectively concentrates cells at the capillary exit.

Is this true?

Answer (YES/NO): YES